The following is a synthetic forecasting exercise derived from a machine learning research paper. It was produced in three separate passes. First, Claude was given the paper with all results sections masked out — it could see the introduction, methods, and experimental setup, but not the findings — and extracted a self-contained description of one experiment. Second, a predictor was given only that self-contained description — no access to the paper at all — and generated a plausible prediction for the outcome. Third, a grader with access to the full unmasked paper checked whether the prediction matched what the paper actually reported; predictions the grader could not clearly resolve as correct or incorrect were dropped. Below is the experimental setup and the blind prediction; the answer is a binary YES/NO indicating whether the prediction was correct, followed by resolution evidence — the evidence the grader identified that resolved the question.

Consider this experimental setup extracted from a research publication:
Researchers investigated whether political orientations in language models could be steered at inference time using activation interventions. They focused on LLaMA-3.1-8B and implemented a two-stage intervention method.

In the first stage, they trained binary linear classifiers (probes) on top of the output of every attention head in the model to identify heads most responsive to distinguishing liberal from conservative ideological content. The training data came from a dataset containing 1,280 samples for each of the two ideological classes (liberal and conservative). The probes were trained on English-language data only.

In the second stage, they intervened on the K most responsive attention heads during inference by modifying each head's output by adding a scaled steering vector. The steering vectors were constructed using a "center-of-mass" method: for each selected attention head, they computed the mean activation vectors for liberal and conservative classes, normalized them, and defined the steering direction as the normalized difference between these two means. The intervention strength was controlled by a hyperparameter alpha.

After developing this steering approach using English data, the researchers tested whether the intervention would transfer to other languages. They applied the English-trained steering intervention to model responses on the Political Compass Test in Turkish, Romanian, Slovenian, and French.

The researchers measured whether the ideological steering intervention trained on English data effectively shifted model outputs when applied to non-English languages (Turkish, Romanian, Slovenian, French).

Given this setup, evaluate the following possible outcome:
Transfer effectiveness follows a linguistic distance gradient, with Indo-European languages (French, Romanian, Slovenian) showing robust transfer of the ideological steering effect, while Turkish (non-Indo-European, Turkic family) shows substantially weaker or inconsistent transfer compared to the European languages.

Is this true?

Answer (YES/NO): NO